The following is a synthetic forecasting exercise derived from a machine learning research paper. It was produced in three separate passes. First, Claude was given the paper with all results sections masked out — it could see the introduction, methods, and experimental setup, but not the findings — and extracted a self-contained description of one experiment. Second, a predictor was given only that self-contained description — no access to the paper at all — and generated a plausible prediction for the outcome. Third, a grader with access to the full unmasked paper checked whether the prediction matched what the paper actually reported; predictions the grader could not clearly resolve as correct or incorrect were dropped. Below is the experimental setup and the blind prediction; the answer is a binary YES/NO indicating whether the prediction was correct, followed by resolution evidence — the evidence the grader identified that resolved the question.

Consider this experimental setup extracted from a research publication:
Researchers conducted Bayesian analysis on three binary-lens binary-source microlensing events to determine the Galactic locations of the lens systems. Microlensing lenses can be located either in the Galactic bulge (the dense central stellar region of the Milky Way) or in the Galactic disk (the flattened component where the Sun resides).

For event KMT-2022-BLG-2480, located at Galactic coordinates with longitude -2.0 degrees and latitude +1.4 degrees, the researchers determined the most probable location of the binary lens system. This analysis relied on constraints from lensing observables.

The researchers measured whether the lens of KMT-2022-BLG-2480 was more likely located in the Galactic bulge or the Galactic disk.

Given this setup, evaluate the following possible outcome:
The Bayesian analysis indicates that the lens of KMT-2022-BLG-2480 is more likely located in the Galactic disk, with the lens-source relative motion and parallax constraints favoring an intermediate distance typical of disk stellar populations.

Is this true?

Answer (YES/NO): NO